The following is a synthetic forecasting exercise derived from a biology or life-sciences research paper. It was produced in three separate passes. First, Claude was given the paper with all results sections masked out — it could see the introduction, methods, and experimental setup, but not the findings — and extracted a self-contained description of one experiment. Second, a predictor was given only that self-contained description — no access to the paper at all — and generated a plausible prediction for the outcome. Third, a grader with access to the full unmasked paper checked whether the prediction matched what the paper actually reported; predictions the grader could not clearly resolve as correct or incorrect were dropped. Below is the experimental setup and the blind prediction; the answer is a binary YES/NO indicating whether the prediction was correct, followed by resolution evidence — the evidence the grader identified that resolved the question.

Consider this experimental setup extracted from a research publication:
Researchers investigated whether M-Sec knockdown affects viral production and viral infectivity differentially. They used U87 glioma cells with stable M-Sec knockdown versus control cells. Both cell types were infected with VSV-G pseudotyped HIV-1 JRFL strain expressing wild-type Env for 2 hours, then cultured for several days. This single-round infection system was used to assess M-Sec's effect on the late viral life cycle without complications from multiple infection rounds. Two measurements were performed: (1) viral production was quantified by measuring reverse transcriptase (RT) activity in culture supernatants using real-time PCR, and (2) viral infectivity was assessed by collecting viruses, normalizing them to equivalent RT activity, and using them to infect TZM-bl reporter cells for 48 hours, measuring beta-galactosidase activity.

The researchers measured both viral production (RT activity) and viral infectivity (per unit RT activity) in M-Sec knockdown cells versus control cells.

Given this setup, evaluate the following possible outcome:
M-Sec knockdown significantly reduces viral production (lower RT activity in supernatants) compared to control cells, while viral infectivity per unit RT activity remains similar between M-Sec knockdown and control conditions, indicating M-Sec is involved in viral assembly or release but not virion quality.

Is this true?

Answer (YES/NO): NO